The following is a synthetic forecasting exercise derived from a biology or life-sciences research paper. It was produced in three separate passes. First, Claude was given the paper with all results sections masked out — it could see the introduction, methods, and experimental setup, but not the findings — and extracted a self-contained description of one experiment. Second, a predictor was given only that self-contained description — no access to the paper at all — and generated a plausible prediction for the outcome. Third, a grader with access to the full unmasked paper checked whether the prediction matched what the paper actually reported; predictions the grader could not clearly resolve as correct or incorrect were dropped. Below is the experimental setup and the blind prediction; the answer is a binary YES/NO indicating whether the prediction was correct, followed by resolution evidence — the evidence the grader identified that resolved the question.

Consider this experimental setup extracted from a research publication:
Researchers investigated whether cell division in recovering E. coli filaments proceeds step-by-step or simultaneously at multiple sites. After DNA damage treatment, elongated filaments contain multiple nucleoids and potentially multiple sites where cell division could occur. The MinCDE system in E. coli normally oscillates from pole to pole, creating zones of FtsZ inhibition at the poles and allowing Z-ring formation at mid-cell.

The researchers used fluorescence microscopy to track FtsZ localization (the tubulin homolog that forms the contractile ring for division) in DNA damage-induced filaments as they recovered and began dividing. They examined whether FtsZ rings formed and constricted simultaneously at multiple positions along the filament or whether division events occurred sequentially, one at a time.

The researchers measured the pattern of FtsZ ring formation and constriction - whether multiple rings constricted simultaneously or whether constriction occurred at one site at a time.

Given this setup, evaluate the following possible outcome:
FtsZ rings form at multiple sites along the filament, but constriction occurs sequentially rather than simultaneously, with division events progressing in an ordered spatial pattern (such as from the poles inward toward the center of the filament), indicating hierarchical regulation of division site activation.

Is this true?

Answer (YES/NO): NO